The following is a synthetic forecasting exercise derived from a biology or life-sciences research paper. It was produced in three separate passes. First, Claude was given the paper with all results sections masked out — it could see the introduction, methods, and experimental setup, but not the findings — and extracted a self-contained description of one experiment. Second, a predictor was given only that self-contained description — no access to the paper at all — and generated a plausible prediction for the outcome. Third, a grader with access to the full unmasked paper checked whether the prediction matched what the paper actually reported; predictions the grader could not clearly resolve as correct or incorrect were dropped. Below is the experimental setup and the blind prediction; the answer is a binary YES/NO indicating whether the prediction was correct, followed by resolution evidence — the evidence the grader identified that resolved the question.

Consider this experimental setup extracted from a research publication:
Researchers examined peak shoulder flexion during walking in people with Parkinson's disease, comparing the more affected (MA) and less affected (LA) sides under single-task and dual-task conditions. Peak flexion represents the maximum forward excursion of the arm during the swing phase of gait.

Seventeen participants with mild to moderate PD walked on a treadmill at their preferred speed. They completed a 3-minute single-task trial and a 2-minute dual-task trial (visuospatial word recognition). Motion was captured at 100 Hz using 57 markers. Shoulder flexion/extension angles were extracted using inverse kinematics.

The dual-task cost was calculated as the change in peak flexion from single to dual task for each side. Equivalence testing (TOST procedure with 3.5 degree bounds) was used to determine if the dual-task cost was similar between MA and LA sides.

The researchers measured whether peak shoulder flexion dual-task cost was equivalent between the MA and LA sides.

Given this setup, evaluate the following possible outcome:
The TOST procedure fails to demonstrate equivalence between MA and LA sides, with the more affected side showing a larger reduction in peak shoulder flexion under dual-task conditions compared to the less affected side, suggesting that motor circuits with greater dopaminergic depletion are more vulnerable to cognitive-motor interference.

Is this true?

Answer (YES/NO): NO